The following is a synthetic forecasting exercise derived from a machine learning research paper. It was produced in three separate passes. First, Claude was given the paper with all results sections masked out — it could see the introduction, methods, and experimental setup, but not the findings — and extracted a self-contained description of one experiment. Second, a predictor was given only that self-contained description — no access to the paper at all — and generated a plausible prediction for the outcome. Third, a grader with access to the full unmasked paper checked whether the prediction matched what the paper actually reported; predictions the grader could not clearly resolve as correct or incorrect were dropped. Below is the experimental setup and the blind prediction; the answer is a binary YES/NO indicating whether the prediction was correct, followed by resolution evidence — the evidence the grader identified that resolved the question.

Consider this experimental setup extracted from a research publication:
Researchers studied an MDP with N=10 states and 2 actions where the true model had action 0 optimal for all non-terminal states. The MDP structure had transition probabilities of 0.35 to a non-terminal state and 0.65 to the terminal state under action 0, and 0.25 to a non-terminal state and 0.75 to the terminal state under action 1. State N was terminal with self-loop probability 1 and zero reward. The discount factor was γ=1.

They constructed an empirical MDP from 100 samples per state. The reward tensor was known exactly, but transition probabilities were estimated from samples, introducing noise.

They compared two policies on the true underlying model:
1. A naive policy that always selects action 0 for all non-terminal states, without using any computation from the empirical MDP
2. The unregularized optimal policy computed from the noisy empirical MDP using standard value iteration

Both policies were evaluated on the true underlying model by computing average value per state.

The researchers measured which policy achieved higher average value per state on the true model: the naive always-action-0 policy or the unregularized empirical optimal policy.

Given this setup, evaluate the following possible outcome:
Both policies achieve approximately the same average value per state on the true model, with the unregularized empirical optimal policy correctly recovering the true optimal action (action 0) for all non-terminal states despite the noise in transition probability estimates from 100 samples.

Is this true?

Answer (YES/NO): NO